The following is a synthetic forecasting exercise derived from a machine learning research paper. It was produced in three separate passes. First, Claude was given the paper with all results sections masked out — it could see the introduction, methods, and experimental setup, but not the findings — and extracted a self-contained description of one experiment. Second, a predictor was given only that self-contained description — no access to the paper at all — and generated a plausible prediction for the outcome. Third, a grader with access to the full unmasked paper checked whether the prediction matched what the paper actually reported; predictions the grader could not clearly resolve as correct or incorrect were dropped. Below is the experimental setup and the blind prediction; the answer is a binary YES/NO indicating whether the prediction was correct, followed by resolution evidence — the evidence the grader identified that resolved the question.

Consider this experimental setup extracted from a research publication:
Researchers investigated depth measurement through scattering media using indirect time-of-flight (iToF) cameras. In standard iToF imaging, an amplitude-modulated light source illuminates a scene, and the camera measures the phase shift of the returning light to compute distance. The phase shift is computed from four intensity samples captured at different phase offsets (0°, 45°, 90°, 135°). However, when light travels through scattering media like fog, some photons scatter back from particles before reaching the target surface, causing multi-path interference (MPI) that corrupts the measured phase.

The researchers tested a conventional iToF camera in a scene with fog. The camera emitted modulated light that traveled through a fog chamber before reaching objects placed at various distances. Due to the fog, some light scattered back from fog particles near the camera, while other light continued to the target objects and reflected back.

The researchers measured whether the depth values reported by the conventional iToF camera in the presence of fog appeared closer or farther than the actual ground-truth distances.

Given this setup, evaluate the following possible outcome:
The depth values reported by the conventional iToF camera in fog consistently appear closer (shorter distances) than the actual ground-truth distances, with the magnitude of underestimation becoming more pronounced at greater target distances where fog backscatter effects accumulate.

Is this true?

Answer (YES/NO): NO